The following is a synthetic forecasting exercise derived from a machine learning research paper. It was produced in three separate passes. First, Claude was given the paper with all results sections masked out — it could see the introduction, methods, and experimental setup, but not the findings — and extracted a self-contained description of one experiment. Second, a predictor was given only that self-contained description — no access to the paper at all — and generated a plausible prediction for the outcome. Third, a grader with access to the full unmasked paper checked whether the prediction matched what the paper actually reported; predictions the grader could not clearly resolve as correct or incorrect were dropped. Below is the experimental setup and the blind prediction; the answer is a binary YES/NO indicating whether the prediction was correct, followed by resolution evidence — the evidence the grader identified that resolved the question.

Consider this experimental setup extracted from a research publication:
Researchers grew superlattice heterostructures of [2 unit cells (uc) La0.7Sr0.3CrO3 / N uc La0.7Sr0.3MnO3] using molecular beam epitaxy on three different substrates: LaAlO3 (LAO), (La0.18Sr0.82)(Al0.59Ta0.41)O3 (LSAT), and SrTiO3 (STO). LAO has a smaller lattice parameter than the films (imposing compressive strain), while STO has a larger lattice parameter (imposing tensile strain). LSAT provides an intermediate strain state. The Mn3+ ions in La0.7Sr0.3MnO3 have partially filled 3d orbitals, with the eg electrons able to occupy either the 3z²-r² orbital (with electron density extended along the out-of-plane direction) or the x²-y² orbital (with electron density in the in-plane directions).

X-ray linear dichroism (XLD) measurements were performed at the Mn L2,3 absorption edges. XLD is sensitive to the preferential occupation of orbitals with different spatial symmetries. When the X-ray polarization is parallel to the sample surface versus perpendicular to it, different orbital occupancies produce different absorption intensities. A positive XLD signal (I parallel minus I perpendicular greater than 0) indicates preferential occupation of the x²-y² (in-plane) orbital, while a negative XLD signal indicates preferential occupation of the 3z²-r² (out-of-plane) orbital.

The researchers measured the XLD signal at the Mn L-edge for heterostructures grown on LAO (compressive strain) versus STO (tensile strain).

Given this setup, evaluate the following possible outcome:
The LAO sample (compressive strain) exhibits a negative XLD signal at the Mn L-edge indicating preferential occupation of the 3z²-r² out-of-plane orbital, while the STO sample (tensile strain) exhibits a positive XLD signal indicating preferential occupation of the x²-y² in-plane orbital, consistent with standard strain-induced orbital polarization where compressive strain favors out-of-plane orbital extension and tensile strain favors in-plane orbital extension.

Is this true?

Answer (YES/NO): NO